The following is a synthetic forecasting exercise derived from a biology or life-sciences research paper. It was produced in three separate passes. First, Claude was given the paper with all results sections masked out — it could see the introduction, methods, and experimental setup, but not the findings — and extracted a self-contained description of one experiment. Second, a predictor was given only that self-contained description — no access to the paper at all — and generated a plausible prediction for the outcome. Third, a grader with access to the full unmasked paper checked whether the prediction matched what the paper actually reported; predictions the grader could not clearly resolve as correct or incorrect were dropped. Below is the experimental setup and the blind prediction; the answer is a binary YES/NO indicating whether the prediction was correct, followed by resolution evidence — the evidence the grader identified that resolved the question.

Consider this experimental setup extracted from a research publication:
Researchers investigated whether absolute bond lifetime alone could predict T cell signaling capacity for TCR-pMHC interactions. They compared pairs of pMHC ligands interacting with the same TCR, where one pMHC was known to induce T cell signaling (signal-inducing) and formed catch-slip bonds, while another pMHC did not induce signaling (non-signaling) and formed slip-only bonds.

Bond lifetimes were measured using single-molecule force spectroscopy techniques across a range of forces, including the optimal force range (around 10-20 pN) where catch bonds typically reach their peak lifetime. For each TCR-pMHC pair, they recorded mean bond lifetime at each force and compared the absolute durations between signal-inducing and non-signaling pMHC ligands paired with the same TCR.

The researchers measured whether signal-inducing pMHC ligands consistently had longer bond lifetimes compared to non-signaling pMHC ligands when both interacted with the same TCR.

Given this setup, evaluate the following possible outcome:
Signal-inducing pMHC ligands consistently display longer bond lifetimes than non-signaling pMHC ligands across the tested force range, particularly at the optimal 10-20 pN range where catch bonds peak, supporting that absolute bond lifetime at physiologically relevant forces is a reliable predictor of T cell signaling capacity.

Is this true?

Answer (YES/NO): NO